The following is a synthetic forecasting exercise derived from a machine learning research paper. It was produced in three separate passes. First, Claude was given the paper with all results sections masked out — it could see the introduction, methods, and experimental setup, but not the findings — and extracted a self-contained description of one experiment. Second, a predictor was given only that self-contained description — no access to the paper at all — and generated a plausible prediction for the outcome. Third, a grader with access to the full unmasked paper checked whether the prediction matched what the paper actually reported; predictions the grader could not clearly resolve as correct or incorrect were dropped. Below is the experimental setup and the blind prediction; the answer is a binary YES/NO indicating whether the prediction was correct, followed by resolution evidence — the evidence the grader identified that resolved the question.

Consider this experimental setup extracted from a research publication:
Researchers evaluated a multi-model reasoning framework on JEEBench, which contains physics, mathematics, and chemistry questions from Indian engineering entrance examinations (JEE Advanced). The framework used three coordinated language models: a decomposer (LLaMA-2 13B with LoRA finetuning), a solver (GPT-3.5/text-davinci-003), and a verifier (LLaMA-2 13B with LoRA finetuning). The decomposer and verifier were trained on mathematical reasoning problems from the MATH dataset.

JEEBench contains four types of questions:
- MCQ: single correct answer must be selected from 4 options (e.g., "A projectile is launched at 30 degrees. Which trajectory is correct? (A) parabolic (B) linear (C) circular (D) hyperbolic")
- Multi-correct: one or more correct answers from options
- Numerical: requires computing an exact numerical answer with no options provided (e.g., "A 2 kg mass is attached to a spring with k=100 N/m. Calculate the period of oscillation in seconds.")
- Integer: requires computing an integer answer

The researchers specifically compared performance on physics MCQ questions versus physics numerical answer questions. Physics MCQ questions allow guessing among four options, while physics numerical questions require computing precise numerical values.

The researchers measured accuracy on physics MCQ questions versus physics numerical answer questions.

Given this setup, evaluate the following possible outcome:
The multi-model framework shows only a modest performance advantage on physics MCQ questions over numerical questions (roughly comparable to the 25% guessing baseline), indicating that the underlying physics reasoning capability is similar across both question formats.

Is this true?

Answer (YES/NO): NO